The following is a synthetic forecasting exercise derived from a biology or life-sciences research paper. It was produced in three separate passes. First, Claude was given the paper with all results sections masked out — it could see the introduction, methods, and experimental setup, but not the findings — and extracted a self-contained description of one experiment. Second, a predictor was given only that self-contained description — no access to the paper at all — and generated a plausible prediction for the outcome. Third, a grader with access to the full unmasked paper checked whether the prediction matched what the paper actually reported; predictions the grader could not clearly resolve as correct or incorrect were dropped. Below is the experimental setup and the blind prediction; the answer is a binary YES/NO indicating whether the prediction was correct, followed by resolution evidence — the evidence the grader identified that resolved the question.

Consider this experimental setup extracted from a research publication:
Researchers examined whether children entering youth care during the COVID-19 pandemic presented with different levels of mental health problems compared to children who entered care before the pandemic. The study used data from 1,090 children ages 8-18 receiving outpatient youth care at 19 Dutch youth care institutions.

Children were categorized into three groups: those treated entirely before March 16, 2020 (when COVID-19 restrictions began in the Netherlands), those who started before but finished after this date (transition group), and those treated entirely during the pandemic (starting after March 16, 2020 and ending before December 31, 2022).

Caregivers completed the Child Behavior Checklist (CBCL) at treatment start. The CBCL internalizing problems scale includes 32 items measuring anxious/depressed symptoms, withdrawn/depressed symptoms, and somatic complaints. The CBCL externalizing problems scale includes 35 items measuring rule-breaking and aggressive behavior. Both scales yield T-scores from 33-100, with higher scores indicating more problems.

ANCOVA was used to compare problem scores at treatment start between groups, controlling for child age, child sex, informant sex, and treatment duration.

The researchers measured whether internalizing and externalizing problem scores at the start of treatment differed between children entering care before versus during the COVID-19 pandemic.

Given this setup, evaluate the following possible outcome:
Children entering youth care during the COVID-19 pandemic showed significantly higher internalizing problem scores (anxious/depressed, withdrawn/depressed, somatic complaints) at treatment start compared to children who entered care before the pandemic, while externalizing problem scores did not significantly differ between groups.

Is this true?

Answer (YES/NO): NO